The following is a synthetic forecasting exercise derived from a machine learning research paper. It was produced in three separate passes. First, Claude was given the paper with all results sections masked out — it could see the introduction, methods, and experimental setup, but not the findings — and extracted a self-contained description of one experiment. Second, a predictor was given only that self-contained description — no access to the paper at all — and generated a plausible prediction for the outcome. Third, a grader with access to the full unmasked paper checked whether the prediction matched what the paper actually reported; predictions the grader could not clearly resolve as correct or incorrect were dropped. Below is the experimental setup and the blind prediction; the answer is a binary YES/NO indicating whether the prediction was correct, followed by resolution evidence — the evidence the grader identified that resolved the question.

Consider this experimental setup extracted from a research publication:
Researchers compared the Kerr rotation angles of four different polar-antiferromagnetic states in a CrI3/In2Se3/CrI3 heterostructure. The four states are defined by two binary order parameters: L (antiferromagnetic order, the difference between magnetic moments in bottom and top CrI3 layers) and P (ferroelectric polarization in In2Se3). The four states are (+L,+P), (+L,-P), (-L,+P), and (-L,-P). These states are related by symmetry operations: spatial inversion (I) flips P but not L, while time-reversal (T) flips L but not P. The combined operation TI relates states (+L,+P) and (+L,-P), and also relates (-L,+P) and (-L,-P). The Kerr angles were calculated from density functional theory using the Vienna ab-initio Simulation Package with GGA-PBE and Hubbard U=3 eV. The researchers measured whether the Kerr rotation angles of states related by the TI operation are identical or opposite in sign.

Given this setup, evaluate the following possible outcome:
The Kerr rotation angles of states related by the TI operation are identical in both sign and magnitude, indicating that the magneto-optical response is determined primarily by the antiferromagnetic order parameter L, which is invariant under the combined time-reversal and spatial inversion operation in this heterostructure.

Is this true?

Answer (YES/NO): NO